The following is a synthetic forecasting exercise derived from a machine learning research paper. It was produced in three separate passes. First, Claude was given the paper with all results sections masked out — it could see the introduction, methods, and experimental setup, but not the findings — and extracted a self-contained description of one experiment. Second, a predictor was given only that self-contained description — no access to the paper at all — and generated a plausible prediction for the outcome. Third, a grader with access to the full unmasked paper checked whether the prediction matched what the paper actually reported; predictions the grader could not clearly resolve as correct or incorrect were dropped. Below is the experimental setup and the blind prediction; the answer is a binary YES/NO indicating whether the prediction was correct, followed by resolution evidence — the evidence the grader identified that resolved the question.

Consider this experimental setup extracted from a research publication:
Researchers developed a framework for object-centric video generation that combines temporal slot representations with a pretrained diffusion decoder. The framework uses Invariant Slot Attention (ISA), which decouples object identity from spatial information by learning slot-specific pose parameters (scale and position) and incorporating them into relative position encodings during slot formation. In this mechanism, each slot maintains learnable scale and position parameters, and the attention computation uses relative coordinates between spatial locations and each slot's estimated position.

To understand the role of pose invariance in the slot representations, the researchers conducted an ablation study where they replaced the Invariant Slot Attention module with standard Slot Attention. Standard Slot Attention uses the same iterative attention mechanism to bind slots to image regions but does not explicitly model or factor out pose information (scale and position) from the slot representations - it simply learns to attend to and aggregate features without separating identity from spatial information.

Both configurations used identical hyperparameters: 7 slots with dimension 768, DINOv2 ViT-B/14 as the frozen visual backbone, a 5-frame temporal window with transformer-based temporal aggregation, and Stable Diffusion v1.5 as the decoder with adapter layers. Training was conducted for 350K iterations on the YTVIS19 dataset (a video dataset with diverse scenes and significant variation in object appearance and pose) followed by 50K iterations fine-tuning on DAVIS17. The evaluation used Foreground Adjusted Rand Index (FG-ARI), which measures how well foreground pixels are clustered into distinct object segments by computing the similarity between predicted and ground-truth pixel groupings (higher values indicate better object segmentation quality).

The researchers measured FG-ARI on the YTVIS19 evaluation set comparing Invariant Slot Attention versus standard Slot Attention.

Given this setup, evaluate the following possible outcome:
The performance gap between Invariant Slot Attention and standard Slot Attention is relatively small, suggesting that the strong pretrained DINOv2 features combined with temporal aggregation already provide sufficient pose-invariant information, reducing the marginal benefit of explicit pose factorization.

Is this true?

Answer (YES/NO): NO